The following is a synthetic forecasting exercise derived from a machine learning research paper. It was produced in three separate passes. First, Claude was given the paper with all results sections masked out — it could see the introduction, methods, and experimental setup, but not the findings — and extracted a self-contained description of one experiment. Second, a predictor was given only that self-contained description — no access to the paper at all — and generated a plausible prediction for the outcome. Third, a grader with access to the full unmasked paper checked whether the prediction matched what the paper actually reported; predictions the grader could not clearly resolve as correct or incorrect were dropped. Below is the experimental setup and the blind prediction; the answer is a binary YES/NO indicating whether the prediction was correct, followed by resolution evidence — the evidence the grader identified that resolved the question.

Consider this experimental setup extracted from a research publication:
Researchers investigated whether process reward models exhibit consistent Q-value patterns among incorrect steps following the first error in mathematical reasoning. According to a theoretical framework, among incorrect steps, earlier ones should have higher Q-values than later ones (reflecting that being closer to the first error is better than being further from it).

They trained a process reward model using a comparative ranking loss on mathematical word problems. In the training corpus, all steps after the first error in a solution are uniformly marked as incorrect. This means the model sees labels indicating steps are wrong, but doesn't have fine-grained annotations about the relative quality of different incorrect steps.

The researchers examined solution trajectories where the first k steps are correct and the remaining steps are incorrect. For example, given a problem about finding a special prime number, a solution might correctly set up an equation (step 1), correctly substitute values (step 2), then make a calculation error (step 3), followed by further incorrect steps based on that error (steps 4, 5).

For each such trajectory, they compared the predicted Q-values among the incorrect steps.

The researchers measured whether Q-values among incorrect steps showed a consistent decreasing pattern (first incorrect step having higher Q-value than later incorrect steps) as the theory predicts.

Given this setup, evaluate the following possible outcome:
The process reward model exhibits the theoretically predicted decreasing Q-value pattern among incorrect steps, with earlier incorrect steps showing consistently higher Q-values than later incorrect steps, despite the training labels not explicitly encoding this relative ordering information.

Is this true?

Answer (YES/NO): YES